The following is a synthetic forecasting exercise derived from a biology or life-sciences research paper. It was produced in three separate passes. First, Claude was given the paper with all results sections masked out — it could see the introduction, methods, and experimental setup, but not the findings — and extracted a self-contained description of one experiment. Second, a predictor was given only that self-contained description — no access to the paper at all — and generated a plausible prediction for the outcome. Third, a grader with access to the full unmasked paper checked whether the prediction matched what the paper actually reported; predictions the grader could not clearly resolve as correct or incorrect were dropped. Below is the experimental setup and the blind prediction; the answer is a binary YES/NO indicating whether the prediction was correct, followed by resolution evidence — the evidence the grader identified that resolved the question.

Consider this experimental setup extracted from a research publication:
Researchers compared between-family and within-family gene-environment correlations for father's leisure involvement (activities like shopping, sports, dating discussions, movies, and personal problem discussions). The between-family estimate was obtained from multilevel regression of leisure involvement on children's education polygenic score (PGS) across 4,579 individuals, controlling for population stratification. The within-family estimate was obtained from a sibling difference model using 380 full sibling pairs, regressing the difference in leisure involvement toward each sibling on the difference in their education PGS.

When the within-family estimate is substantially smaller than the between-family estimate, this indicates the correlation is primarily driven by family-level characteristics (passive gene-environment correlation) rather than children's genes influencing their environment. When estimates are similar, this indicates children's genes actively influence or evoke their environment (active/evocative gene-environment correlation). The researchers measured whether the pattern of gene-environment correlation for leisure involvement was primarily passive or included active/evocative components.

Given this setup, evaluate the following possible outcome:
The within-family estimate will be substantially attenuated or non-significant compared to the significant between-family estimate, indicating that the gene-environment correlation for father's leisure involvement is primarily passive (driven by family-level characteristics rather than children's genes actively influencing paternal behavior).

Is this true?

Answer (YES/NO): YES